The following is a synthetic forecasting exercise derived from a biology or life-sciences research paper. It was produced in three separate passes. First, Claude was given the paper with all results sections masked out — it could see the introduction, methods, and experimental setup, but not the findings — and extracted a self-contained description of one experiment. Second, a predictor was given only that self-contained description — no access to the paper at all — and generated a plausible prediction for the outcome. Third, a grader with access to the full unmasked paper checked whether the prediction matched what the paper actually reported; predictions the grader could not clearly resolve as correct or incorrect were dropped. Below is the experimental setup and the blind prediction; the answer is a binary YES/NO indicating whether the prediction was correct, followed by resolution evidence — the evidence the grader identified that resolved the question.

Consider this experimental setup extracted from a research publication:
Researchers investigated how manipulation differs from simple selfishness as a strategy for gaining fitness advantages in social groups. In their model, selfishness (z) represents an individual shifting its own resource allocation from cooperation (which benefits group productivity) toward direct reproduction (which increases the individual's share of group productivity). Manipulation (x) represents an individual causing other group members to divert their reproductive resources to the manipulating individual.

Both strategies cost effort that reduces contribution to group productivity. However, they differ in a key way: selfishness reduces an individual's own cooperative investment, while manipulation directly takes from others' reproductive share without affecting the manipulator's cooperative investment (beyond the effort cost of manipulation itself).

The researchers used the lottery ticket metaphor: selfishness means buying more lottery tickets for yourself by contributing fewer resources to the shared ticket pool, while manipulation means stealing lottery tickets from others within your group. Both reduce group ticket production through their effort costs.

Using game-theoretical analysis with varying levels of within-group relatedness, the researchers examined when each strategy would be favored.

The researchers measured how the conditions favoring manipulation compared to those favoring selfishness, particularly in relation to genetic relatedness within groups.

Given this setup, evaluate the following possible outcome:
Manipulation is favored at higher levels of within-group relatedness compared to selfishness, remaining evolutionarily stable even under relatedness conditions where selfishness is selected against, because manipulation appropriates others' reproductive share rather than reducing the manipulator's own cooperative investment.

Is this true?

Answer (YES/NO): NO